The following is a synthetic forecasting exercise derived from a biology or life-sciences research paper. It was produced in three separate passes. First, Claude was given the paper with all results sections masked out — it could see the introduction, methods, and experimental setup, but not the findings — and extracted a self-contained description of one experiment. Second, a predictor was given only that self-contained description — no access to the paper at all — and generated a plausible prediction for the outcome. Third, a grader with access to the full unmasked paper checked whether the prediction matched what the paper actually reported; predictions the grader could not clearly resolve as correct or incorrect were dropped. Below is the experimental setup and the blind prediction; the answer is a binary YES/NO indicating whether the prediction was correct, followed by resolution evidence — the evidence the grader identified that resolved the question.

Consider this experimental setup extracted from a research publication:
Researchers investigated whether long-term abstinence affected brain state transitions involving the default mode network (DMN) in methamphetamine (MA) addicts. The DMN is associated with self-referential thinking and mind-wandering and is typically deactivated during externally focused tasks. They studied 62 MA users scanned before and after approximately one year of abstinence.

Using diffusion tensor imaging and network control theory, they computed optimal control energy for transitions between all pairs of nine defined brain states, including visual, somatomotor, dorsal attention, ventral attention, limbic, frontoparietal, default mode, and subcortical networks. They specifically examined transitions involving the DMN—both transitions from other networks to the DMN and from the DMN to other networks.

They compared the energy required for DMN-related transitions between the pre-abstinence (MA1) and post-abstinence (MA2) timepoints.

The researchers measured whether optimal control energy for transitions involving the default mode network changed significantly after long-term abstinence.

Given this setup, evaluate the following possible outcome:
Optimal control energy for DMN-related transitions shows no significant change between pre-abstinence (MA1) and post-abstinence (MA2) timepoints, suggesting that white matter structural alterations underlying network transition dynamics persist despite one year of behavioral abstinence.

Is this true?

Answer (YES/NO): YES